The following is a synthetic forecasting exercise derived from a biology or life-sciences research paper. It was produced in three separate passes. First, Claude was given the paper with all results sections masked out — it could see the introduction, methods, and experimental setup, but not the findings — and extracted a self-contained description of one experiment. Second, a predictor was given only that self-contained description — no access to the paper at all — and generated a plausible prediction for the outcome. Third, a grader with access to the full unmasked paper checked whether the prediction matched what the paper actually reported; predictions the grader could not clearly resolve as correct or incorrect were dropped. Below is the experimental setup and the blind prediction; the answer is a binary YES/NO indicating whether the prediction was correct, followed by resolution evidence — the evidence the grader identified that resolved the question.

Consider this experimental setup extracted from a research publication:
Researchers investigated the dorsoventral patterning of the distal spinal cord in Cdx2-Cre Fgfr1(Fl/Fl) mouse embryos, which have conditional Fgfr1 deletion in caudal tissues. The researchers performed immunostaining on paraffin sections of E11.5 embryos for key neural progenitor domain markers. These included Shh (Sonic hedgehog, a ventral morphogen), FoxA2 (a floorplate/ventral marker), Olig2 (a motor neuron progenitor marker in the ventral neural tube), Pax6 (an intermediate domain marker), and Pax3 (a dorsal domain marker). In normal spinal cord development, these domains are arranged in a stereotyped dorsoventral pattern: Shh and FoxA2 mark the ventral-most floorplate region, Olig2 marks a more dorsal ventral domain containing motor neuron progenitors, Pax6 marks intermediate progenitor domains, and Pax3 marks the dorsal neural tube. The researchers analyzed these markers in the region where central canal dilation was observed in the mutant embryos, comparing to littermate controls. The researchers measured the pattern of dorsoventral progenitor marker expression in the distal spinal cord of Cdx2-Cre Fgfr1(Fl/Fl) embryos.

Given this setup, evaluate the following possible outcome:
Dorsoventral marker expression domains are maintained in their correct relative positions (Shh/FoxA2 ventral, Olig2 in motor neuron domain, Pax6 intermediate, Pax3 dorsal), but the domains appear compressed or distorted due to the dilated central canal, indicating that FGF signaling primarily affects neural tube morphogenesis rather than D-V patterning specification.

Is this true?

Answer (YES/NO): NO